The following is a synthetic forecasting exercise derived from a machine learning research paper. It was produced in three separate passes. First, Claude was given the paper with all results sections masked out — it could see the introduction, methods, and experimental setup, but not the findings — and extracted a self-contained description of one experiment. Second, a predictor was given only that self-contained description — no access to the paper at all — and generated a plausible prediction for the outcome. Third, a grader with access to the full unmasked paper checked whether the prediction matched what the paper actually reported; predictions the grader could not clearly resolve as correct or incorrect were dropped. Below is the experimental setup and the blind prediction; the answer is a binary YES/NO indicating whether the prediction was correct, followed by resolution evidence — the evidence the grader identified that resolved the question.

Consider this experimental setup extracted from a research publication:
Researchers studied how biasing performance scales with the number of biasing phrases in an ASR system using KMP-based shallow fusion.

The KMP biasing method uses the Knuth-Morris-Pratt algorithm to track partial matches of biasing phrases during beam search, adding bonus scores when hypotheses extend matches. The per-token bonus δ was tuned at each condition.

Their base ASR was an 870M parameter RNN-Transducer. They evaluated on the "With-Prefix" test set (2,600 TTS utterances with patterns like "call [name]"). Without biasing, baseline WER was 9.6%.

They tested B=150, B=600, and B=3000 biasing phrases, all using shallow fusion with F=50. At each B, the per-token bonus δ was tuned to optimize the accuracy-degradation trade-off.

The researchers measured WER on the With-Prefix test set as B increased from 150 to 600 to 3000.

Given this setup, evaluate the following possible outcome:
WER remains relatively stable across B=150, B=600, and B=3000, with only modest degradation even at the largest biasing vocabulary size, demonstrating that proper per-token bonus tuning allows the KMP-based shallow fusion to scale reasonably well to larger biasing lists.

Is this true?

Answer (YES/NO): NO